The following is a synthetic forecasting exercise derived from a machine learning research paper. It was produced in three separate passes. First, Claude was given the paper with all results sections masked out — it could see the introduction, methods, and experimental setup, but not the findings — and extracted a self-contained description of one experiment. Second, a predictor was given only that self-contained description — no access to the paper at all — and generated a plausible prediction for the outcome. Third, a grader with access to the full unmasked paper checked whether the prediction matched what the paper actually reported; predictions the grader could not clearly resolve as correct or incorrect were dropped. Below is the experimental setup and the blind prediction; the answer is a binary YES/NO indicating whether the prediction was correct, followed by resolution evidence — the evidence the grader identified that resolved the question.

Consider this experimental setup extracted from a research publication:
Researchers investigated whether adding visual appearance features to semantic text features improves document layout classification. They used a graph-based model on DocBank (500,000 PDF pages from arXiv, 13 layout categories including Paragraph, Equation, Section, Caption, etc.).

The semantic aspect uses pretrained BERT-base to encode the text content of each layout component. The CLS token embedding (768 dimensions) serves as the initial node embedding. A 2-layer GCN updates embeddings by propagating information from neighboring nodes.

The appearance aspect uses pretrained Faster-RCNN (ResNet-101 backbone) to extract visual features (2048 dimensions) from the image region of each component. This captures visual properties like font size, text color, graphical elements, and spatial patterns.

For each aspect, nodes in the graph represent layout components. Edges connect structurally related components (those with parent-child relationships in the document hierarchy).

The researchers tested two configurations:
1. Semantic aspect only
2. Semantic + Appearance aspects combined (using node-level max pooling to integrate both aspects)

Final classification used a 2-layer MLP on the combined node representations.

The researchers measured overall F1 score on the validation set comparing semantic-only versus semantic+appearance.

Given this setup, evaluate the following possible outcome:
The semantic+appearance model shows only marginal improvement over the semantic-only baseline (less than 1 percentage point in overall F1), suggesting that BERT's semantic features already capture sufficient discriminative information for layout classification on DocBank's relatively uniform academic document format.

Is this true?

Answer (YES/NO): NO